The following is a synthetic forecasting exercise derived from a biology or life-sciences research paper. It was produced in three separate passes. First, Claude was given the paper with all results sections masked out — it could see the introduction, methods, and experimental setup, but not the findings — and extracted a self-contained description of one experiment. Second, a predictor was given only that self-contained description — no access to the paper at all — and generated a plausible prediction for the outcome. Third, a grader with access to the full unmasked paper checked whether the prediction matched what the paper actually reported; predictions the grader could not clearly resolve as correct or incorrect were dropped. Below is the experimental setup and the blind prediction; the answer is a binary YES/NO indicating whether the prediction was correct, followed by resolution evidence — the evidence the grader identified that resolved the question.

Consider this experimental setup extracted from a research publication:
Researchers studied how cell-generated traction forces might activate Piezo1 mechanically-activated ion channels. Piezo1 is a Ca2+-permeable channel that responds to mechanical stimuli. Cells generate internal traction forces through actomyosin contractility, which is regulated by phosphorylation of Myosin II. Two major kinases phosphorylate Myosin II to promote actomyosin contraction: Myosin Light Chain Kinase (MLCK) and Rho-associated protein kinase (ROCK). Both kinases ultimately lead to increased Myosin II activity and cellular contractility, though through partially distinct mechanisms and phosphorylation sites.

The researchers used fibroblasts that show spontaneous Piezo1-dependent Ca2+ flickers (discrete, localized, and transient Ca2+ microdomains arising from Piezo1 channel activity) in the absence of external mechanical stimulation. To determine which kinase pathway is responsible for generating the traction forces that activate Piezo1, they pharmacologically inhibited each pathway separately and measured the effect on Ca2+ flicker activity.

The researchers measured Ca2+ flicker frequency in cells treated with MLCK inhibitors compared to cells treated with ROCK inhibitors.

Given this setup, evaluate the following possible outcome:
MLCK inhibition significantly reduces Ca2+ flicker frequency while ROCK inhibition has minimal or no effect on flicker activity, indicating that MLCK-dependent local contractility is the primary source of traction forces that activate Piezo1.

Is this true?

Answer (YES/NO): YES